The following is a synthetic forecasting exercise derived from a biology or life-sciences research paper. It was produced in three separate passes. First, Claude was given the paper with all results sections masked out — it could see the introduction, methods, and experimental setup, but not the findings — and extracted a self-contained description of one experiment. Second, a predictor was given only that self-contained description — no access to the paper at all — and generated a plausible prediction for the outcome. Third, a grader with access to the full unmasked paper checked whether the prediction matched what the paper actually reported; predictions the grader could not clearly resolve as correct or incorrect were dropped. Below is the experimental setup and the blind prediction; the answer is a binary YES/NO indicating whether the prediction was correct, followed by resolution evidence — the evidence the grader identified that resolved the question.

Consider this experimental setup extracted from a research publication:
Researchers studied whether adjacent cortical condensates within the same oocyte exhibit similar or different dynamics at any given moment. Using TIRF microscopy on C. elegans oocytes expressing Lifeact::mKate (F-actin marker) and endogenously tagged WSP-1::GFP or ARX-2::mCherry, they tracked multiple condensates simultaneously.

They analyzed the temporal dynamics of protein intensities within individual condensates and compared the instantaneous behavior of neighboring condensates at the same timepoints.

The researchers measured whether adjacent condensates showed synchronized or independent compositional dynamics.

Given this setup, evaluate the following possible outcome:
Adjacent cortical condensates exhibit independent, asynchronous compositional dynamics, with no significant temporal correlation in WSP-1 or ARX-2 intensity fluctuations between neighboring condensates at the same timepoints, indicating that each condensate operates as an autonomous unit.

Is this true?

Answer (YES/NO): YES